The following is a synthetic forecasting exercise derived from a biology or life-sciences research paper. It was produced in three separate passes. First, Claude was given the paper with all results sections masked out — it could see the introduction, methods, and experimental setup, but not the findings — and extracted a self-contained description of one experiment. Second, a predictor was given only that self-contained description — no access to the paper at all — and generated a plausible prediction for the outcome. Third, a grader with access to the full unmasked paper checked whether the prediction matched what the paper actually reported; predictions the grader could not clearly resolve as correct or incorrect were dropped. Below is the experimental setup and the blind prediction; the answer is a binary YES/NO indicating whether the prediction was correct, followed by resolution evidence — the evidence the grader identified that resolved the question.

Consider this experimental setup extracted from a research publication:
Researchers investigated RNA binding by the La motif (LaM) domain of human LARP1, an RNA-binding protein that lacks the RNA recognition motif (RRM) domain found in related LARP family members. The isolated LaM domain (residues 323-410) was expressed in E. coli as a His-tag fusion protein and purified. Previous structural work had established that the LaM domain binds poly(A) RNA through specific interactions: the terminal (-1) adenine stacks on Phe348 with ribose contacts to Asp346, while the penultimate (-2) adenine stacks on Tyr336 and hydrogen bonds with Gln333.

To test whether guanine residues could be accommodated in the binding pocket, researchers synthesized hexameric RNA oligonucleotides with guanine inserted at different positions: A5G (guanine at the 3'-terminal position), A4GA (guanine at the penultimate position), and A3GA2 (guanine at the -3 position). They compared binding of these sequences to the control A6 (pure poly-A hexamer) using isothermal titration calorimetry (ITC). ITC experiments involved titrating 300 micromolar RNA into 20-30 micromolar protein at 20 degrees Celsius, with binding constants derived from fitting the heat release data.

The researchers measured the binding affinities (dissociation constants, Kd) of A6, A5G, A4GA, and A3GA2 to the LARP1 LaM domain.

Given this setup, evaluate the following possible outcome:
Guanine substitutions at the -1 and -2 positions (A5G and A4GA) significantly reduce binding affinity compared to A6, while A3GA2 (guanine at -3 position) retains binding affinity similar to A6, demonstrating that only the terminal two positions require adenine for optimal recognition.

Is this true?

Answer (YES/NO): NO